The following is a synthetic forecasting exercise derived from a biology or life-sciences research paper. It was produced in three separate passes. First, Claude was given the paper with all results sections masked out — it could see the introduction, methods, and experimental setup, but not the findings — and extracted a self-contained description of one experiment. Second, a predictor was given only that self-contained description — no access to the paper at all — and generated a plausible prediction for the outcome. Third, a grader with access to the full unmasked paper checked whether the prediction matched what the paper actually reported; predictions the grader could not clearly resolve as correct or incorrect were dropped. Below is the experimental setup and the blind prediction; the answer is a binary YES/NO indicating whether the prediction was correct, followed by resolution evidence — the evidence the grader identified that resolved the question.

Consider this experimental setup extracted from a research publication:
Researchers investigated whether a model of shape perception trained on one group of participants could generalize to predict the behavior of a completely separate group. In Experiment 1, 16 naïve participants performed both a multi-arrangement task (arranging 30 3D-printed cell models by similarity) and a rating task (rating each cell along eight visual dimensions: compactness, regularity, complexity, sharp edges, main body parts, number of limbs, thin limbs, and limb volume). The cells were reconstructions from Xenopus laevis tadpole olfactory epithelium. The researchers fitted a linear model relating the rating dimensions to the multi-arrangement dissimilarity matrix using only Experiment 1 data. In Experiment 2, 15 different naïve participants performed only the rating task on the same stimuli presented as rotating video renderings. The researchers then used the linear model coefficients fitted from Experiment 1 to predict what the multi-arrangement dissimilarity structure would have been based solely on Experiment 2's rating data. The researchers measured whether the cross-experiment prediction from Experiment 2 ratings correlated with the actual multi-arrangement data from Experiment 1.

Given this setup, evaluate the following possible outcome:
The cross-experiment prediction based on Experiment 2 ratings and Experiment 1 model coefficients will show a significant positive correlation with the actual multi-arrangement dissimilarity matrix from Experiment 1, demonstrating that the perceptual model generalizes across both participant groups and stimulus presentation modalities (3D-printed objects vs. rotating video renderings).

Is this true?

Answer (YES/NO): YES